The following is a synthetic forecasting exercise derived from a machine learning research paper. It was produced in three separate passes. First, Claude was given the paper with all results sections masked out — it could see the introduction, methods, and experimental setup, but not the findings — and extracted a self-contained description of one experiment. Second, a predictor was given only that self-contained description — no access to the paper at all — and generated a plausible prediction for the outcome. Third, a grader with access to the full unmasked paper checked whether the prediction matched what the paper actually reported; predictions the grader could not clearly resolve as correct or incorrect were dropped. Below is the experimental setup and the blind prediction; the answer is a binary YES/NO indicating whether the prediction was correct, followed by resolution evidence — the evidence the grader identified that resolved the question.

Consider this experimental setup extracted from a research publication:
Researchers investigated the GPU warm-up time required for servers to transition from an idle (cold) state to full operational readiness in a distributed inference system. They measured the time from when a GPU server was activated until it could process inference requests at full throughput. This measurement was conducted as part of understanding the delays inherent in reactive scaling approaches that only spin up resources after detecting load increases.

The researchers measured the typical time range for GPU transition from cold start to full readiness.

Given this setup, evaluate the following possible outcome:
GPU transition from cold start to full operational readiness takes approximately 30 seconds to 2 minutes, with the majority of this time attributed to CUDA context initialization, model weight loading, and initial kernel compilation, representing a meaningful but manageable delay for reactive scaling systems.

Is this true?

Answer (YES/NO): NO